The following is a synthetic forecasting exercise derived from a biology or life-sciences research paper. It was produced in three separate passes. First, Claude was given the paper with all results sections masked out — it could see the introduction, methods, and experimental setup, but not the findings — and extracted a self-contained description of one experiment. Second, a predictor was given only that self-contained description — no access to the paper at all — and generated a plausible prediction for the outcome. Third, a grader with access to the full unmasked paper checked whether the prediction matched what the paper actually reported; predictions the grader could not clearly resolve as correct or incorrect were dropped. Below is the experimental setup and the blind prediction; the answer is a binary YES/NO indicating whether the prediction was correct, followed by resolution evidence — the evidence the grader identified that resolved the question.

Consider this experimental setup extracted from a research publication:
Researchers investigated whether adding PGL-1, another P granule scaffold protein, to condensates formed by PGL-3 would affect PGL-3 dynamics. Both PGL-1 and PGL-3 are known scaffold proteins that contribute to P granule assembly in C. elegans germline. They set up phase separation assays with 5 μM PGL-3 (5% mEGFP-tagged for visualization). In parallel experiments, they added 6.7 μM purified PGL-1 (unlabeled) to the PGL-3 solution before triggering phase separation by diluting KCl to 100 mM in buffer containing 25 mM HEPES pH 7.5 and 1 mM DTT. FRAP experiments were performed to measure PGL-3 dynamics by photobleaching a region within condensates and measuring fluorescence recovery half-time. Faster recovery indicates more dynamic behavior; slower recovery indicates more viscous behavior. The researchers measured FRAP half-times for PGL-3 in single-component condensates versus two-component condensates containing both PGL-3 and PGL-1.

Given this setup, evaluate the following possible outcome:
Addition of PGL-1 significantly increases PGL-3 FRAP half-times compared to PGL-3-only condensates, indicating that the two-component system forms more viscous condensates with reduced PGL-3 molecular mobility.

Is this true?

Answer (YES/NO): NO